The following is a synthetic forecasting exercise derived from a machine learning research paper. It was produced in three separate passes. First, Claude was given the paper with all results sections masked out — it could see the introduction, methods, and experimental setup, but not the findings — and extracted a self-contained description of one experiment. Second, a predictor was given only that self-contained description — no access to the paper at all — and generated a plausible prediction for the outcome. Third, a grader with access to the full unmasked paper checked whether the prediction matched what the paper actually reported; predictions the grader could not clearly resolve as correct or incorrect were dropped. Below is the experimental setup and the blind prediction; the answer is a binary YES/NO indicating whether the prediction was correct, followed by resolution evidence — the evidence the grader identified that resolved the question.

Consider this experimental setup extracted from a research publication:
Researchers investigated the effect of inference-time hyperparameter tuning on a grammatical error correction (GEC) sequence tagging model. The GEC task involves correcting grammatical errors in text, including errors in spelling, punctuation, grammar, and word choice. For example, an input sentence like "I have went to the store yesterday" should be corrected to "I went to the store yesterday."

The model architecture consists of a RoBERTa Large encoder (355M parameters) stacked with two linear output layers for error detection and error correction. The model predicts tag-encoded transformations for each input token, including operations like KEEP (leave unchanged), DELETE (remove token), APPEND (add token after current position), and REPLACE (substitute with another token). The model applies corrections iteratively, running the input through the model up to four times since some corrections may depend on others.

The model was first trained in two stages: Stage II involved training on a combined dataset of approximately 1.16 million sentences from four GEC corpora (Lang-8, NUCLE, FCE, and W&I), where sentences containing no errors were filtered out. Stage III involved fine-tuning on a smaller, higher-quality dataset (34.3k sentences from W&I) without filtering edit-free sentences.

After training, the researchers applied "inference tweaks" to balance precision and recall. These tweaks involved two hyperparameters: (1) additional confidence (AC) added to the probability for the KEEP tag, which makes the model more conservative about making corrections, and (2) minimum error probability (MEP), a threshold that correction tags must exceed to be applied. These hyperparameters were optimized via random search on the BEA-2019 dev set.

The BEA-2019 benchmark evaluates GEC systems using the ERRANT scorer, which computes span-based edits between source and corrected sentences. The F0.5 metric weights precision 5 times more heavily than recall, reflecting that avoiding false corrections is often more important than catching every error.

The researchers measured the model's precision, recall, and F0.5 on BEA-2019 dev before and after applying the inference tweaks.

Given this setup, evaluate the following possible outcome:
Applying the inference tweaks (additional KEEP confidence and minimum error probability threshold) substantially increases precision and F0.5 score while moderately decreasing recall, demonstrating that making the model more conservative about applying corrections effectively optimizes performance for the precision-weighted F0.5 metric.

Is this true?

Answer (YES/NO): YES